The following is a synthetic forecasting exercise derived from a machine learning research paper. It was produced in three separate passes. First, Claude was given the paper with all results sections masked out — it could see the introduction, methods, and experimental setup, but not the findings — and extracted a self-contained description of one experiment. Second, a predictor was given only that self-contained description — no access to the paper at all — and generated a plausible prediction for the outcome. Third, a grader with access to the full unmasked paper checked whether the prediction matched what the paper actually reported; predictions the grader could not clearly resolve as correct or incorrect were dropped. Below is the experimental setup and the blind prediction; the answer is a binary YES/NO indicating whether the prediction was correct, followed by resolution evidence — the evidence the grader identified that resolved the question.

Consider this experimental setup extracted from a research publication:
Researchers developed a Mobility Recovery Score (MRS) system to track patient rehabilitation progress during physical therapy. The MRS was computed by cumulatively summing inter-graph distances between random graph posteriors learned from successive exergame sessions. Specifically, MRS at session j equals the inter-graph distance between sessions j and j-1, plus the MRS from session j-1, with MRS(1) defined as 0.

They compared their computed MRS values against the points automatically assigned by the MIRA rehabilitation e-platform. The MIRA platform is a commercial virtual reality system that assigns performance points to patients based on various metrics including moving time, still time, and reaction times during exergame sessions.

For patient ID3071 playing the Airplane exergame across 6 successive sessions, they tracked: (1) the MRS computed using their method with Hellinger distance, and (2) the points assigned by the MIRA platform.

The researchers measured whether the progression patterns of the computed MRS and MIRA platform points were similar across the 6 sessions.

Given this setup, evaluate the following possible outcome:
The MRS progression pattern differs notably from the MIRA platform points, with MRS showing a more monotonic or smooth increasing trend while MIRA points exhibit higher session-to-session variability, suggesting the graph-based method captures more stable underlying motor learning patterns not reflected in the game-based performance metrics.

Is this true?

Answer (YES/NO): YES